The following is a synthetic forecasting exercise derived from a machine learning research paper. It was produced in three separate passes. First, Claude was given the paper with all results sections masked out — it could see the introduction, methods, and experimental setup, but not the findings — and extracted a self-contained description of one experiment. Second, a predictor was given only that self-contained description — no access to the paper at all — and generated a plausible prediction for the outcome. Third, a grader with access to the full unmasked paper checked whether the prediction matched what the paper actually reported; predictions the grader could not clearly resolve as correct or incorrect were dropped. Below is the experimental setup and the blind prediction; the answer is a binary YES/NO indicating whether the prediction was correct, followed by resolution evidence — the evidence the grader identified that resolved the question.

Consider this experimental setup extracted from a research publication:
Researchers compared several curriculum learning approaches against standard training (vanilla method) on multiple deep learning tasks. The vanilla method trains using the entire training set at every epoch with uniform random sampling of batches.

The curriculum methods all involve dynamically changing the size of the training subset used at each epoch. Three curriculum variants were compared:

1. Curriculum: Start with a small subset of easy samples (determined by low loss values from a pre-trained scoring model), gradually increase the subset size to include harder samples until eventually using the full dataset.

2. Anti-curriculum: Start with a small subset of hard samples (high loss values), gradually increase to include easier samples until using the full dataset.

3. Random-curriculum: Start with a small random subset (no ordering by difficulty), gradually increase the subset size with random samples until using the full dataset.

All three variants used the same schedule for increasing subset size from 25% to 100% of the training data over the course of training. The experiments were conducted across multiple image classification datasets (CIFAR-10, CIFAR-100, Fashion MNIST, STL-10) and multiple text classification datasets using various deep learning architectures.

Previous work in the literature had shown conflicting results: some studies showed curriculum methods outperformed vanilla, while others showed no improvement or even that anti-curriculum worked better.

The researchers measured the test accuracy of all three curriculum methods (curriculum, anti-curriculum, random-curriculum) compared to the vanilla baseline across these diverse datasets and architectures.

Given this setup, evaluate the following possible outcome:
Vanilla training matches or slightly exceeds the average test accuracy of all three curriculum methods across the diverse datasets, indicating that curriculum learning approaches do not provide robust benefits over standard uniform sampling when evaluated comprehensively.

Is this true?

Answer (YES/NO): YES